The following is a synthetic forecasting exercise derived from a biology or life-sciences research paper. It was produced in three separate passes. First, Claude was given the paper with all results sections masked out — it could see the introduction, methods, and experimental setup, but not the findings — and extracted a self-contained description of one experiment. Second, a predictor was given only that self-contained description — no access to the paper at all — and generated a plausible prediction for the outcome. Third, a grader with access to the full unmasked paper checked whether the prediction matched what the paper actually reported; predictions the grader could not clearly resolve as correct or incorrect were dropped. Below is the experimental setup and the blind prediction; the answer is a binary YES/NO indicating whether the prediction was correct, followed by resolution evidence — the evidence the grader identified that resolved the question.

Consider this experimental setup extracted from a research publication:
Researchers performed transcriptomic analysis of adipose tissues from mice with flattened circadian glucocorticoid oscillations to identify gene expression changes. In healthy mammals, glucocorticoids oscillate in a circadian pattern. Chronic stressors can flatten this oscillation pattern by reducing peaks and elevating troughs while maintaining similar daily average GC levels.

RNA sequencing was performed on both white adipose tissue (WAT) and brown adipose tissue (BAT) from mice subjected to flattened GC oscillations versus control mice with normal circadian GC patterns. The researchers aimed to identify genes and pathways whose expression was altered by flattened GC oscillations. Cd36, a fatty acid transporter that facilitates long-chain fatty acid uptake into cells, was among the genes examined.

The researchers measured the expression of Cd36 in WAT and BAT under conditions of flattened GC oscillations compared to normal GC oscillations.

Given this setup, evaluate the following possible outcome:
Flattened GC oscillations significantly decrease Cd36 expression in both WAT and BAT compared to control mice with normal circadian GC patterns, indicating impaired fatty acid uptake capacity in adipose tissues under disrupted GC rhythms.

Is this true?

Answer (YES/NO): NO